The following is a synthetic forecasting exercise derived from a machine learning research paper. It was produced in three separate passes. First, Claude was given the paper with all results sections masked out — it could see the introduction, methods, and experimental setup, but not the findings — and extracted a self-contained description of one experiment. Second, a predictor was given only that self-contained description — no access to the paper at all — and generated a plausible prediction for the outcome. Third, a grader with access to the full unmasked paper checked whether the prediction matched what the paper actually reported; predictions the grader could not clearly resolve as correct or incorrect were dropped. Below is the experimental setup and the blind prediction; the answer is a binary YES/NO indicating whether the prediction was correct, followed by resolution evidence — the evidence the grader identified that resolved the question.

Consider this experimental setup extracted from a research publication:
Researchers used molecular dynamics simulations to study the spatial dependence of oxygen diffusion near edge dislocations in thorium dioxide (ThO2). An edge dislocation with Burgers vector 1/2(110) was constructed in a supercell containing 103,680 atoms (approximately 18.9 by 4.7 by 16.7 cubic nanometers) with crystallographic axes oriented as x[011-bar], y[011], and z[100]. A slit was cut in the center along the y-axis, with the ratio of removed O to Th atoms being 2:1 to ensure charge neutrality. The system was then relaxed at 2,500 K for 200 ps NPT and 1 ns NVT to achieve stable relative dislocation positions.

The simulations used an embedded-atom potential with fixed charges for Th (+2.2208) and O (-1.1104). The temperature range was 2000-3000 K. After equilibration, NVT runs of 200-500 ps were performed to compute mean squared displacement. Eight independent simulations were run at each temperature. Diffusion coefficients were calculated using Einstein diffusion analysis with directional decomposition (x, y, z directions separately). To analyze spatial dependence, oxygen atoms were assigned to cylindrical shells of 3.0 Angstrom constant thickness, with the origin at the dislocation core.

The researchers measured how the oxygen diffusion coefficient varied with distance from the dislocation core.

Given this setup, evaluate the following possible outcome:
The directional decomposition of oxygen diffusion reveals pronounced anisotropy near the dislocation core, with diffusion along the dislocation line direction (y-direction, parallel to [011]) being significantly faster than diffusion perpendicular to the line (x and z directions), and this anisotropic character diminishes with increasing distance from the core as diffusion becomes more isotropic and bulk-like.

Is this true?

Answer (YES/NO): NO